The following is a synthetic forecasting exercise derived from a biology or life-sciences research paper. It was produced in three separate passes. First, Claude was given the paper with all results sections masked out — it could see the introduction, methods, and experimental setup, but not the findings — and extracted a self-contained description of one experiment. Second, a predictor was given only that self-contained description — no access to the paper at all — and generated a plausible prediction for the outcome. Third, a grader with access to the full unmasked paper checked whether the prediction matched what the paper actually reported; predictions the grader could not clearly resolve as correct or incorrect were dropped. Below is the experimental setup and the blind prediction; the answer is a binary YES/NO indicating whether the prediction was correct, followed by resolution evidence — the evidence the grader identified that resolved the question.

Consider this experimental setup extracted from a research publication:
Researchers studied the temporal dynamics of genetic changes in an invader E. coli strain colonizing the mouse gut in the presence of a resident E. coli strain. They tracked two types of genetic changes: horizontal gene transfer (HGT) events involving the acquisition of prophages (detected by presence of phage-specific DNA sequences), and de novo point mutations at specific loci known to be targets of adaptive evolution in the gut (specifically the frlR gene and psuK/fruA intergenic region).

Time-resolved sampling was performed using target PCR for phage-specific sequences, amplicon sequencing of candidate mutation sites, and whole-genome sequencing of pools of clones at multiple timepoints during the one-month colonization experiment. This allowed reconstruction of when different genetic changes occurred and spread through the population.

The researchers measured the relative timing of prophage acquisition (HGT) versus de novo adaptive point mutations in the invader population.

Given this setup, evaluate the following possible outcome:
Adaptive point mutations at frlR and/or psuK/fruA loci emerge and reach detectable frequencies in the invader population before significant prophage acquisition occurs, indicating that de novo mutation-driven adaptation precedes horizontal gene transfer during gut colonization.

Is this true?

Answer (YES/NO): NO